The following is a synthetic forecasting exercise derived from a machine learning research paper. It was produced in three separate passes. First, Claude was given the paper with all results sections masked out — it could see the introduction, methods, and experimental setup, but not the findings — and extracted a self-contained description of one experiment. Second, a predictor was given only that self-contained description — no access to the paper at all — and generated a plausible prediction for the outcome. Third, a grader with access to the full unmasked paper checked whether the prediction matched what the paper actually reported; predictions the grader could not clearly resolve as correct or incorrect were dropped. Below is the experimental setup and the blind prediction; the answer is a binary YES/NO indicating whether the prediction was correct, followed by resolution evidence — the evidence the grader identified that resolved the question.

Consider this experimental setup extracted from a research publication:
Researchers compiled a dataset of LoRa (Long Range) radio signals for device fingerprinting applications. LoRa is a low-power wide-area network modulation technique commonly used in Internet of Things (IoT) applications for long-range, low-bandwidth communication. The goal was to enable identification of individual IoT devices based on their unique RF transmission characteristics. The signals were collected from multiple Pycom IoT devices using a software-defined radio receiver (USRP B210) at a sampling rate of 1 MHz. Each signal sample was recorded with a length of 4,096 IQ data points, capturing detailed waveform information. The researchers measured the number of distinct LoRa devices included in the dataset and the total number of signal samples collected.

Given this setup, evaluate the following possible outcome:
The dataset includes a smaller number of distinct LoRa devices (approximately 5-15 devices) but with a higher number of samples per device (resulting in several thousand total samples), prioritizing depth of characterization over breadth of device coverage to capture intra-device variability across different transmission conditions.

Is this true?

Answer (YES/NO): NO